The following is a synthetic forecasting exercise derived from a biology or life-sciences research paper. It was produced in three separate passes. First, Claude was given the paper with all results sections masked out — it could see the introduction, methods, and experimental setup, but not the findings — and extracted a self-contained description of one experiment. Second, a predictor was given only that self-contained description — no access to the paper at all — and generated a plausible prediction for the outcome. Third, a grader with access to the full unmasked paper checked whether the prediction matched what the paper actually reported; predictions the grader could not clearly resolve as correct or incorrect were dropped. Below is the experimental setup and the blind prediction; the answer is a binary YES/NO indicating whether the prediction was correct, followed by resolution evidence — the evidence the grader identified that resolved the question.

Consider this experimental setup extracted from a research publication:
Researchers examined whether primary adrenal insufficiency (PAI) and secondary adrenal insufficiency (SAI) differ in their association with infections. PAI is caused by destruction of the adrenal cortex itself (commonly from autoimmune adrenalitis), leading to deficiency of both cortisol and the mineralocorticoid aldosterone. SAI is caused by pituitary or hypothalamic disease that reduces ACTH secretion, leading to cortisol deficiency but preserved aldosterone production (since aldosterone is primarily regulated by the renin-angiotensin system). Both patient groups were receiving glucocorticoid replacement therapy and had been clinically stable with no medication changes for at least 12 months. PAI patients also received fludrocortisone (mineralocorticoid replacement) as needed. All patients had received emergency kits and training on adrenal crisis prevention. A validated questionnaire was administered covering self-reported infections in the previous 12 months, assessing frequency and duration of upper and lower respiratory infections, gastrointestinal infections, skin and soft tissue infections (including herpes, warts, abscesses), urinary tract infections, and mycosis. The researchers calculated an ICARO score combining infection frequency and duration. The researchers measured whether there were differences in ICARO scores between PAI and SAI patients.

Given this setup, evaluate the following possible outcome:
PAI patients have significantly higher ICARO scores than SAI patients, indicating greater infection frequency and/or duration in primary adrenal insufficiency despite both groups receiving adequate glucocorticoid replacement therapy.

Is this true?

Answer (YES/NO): NO